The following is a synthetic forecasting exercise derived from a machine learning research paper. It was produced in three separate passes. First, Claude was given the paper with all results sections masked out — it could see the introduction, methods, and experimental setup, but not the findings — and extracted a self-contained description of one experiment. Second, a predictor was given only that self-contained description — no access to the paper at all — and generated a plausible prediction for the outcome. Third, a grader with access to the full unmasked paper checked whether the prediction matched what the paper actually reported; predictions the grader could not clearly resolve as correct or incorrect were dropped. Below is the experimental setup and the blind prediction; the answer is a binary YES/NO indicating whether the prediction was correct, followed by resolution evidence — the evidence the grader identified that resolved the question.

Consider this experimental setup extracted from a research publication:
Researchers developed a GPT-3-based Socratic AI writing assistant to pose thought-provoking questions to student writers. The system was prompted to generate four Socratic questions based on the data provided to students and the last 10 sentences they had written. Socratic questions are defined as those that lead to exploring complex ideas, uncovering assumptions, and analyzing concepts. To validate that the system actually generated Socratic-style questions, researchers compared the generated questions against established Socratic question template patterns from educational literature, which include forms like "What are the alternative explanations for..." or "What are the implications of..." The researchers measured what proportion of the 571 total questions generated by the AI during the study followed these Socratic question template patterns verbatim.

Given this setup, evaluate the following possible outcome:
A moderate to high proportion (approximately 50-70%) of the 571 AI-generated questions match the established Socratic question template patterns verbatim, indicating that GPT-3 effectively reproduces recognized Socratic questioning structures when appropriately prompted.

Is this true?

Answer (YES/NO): NO